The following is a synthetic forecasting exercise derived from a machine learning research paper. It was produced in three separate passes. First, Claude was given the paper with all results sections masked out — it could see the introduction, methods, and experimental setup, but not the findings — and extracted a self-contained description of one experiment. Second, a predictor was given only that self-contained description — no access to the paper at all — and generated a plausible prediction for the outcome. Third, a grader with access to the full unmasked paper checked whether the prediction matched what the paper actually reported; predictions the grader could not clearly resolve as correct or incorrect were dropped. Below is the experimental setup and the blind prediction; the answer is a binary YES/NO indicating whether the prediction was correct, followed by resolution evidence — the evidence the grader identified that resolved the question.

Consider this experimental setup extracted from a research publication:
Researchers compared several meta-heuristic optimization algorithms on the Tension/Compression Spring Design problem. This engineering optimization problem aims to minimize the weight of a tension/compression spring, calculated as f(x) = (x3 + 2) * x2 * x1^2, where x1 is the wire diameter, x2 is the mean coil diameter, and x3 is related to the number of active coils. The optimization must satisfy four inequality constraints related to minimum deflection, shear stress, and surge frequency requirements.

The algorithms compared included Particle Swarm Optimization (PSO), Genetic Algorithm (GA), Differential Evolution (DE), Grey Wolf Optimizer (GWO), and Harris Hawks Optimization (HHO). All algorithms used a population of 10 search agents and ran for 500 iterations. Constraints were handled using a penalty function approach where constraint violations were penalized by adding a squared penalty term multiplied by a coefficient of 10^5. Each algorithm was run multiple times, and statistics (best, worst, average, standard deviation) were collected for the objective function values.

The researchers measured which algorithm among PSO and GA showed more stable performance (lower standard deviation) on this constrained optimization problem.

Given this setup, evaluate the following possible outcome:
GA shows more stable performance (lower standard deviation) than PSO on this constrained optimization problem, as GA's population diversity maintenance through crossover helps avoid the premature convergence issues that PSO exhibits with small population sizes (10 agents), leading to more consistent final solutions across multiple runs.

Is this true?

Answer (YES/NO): YES